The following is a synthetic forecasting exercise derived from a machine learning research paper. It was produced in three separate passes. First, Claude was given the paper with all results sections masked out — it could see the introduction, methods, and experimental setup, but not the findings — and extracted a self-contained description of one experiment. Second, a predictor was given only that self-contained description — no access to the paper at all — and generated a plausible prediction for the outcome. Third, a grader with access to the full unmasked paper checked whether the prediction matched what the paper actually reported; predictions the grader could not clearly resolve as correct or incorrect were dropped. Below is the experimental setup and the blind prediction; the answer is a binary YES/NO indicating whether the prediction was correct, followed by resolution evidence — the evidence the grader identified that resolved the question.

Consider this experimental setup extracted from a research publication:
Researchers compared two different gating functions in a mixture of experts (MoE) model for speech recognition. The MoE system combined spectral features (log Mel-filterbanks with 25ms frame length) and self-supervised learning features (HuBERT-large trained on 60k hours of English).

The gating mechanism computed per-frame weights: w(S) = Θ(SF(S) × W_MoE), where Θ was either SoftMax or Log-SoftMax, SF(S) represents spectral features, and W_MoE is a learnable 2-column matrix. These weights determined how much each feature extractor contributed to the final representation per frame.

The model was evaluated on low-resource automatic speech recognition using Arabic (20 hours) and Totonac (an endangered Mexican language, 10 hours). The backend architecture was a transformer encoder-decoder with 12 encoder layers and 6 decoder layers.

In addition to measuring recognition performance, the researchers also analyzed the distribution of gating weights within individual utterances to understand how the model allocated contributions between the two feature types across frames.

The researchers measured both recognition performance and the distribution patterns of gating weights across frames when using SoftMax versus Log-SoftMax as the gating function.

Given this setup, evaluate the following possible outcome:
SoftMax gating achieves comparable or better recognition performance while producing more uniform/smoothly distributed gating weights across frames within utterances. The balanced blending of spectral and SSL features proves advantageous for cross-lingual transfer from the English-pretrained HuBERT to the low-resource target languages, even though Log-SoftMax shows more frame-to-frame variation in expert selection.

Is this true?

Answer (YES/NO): NO